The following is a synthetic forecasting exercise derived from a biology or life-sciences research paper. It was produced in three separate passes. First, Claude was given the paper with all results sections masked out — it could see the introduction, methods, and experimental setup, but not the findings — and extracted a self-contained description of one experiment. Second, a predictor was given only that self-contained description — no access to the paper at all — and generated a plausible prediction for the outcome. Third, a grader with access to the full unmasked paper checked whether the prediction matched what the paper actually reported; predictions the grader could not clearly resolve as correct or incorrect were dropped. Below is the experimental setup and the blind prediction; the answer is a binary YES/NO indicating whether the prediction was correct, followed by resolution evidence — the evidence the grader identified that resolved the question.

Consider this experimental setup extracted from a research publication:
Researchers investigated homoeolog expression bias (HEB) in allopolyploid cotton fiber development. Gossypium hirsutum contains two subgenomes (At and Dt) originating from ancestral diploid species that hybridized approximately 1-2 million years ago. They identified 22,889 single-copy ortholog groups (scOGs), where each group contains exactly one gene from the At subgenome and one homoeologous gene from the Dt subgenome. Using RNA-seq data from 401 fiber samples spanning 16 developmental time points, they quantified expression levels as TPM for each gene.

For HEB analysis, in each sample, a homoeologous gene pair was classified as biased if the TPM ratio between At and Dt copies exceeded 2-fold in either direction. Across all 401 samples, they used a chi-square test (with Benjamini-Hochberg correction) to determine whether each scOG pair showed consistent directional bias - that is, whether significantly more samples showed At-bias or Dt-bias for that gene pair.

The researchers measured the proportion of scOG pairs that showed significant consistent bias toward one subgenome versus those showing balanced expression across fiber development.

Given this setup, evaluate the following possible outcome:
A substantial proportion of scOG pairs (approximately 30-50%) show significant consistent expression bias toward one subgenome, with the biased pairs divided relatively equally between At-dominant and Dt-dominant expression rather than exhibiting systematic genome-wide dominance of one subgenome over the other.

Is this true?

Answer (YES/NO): NO